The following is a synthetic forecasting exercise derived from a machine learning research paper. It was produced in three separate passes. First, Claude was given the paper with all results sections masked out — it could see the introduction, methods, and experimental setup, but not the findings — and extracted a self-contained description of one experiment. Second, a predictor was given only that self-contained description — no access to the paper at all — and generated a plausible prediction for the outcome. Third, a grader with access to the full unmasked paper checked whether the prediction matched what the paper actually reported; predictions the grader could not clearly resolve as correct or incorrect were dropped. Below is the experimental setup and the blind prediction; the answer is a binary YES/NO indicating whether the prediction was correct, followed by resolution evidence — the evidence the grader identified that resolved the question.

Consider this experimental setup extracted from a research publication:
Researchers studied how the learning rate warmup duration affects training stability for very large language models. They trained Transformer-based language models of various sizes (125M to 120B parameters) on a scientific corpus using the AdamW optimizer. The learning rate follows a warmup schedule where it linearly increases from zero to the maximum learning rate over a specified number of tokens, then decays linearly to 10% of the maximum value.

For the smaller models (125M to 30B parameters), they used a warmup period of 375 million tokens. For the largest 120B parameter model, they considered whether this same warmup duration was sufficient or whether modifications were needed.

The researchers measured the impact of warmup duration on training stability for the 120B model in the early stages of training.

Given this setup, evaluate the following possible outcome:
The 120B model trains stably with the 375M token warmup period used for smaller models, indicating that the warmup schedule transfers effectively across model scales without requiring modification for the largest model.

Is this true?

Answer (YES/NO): NO